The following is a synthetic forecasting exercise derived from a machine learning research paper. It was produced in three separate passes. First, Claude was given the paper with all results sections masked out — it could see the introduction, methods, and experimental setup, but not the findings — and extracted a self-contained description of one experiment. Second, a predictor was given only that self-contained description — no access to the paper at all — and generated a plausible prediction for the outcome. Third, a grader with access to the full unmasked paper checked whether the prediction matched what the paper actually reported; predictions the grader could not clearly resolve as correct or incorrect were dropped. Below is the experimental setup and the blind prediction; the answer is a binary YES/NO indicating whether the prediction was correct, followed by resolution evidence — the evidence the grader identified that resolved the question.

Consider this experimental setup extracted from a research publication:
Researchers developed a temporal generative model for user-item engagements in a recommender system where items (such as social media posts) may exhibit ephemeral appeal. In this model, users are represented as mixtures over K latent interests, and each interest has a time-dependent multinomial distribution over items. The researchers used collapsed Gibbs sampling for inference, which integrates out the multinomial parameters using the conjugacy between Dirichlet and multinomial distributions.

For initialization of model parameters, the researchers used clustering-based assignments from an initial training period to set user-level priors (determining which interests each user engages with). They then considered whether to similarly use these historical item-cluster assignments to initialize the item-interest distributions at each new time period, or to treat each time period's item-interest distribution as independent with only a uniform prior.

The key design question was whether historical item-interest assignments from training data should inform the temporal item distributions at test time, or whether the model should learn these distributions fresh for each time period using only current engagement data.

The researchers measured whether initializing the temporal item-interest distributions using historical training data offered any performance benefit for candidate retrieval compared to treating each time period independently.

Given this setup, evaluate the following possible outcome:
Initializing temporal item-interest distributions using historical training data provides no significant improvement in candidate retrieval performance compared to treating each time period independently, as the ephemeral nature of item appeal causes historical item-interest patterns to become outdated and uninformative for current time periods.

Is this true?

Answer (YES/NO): YES